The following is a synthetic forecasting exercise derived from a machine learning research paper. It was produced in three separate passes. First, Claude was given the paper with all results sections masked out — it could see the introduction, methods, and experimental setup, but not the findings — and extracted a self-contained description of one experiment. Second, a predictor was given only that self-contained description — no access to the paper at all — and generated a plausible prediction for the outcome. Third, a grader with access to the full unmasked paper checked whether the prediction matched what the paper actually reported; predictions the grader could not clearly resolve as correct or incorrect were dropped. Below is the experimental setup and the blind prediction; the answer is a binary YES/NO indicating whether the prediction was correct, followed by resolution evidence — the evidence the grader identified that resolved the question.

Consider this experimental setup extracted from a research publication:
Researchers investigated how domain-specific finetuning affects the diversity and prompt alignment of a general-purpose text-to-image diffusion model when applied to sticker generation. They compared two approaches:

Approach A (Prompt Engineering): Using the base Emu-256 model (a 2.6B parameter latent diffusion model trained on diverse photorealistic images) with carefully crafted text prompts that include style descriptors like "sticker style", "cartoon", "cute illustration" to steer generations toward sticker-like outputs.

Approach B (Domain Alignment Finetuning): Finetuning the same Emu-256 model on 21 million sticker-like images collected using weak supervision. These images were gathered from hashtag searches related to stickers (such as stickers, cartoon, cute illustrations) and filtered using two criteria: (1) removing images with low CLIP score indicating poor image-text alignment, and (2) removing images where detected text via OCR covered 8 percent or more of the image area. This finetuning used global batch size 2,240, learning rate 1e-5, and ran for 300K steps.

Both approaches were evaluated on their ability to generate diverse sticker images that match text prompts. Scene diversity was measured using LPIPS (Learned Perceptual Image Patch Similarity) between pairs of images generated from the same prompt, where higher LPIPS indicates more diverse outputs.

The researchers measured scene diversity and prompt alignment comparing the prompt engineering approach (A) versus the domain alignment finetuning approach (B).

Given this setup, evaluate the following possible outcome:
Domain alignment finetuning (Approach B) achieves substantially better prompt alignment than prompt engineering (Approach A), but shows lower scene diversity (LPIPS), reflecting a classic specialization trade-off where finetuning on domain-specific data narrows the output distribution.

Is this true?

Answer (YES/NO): NO